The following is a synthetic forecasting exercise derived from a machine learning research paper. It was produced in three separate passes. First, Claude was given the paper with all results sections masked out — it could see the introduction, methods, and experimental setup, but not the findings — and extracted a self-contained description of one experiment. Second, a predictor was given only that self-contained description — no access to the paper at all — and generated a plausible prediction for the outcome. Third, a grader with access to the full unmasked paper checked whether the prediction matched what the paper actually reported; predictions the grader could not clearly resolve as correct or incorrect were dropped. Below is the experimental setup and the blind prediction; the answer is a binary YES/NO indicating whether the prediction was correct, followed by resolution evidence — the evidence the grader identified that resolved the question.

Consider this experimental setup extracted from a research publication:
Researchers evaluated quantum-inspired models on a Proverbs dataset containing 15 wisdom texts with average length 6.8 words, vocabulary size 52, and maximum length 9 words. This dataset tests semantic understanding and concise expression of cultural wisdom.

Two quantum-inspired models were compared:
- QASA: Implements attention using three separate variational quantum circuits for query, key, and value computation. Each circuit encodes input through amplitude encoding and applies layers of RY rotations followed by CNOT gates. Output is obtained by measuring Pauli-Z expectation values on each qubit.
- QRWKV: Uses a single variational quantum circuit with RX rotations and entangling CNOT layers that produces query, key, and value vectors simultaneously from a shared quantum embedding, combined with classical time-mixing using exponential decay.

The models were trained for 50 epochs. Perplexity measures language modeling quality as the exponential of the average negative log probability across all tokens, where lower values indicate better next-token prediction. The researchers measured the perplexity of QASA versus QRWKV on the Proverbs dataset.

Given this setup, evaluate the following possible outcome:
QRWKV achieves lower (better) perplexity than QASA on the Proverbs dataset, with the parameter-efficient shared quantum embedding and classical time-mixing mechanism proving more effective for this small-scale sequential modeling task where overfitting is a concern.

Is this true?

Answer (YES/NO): YES